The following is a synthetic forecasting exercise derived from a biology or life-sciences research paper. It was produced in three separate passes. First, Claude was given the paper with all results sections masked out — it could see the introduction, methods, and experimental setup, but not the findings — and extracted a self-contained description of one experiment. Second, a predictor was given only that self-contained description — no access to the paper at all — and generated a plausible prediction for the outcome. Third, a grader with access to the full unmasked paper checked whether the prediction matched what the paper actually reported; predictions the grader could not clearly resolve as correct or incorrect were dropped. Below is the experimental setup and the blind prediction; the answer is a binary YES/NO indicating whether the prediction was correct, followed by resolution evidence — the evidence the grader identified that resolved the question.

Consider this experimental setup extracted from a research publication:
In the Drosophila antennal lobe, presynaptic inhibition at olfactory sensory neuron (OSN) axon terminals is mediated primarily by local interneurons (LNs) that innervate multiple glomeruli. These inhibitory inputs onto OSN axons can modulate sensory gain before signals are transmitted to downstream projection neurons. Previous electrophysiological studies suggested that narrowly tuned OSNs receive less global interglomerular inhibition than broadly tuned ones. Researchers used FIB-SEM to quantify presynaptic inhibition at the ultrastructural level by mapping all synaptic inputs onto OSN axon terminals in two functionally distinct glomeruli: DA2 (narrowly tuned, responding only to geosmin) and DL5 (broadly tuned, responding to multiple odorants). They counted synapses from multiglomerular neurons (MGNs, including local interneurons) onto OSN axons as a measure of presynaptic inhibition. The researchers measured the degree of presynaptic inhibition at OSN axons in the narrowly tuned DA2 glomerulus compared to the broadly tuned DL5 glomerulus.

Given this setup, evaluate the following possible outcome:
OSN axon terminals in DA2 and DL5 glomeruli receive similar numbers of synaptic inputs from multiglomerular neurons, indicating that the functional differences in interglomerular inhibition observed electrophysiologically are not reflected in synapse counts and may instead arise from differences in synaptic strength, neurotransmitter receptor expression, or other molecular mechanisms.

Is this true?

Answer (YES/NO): NO